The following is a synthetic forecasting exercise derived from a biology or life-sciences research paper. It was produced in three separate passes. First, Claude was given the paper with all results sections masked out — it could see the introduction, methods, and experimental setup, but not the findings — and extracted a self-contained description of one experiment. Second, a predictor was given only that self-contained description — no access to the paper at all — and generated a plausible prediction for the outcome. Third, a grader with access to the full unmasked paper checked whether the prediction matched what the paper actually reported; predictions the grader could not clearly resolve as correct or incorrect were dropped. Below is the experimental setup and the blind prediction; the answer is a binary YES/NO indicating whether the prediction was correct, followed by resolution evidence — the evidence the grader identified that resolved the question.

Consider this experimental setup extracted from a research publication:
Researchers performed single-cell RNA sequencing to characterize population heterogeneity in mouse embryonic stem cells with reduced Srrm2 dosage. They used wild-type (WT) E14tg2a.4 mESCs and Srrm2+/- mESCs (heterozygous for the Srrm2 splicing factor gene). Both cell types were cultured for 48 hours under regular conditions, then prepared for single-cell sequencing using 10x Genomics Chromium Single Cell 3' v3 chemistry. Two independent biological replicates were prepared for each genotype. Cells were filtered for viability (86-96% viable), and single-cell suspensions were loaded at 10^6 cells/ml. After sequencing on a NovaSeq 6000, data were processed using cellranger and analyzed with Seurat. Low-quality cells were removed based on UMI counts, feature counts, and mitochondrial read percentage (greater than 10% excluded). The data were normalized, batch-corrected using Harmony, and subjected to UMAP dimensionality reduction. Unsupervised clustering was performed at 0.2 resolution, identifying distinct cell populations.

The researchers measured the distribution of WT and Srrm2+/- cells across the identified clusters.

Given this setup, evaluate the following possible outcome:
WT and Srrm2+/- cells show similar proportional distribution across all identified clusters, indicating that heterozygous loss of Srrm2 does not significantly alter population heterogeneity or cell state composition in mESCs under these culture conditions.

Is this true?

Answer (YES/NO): NO